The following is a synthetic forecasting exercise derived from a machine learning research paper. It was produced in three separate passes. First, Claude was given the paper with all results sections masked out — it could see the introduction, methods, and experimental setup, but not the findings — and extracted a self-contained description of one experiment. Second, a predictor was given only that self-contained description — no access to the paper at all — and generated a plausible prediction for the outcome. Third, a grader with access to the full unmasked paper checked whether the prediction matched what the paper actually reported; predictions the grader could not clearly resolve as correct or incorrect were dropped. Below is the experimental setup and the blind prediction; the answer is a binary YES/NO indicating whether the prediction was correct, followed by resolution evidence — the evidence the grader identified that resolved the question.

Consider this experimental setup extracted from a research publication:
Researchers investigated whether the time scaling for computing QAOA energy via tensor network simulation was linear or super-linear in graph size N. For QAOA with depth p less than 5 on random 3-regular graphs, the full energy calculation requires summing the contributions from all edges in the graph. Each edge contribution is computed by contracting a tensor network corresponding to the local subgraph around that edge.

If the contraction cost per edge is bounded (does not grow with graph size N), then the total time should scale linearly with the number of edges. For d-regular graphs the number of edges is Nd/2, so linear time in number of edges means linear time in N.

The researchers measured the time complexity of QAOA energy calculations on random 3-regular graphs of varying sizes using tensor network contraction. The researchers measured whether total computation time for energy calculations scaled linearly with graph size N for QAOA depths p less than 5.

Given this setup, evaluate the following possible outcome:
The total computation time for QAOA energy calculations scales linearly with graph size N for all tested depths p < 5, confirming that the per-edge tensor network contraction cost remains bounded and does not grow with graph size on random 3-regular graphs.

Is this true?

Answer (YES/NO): YES